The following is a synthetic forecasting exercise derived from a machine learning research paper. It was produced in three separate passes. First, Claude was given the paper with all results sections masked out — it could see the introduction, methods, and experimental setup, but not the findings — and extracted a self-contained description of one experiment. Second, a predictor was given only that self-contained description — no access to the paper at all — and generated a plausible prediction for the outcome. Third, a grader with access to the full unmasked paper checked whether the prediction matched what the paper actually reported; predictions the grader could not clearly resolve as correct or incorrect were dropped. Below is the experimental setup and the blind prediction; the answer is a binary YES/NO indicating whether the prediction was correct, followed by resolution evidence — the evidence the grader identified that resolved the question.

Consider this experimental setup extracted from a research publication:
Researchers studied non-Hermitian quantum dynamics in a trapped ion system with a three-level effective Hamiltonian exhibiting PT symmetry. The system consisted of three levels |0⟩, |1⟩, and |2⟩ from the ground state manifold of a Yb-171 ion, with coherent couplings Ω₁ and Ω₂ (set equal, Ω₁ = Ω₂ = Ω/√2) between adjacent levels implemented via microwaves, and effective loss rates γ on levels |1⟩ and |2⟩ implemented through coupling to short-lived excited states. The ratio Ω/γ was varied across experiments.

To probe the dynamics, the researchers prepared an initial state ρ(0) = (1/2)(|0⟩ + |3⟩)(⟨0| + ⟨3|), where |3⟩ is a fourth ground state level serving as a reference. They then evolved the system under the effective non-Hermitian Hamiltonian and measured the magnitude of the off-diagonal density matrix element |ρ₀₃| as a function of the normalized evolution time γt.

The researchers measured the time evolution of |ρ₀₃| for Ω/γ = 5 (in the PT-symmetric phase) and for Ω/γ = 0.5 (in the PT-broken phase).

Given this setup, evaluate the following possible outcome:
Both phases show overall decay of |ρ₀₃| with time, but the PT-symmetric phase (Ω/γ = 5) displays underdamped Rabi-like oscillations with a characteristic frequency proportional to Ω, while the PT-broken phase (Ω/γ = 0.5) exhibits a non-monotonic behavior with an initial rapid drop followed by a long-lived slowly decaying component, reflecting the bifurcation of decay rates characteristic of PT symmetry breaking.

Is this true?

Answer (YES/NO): NO